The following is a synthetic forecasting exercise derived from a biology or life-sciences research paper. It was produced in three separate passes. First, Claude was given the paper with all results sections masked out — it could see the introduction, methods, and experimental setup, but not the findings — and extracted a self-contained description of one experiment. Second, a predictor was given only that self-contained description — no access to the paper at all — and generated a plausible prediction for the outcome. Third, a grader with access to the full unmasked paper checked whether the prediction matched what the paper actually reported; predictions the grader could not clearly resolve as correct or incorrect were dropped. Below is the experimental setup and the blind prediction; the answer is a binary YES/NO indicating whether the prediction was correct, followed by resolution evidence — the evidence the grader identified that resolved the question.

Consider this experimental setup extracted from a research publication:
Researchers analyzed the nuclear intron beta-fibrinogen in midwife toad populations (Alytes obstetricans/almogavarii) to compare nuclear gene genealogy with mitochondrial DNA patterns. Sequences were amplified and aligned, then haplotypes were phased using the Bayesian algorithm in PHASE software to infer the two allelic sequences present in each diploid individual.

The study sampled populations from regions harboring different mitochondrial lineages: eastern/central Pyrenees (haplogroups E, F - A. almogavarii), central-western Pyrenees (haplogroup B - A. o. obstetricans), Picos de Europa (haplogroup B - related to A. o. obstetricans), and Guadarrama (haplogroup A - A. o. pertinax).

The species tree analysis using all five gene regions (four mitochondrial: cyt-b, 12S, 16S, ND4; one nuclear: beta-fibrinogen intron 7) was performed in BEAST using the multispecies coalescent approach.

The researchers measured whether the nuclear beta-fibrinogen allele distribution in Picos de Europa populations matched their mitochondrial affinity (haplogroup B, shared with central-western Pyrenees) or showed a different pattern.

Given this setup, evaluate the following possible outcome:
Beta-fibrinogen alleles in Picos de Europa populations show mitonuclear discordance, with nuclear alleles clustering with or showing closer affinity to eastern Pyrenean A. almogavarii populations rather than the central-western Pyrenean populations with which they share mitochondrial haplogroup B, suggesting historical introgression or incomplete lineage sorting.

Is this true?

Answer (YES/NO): NO